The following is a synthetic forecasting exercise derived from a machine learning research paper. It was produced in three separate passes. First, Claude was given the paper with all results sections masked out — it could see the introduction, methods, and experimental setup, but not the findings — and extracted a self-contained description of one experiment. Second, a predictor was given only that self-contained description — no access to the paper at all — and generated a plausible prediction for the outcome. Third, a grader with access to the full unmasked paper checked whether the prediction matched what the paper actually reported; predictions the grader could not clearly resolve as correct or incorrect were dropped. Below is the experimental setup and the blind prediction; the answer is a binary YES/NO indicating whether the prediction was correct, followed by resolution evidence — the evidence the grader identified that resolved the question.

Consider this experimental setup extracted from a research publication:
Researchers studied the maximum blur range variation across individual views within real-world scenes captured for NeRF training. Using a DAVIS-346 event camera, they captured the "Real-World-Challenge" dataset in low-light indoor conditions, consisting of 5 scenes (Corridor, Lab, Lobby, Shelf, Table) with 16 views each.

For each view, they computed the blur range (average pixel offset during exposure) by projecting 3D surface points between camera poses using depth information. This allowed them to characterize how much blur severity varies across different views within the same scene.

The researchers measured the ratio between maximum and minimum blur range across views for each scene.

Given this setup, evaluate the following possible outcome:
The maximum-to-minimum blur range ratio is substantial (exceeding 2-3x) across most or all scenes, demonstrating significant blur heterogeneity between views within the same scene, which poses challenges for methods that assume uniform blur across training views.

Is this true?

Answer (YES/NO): YES